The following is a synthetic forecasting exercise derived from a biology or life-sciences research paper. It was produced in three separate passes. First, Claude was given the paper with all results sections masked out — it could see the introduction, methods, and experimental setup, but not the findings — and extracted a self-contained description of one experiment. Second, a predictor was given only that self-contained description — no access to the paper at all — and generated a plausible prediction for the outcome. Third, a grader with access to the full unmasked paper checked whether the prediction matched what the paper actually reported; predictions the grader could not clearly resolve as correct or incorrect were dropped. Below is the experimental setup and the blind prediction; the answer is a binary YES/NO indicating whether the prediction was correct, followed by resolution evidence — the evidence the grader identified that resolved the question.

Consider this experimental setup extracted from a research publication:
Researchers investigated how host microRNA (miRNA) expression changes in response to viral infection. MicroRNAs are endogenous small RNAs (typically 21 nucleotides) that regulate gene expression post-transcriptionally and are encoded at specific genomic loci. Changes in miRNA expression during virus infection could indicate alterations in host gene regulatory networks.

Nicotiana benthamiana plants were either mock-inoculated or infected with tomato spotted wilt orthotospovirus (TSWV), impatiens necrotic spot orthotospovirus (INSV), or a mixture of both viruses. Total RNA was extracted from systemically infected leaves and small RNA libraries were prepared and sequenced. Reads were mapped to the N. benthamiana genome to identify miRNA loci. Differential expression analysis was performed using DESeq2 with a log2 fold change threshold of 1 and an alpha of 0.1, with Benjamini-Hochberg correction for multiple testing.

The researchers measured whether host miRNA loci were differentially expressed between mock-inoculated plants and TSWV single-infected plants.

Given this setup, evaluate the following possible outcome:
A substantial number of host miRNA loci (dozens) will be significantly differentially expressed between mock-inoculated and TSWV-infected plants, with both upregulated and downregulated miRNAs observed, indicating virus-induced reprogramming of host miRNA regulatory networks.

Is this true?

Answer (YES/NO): YES